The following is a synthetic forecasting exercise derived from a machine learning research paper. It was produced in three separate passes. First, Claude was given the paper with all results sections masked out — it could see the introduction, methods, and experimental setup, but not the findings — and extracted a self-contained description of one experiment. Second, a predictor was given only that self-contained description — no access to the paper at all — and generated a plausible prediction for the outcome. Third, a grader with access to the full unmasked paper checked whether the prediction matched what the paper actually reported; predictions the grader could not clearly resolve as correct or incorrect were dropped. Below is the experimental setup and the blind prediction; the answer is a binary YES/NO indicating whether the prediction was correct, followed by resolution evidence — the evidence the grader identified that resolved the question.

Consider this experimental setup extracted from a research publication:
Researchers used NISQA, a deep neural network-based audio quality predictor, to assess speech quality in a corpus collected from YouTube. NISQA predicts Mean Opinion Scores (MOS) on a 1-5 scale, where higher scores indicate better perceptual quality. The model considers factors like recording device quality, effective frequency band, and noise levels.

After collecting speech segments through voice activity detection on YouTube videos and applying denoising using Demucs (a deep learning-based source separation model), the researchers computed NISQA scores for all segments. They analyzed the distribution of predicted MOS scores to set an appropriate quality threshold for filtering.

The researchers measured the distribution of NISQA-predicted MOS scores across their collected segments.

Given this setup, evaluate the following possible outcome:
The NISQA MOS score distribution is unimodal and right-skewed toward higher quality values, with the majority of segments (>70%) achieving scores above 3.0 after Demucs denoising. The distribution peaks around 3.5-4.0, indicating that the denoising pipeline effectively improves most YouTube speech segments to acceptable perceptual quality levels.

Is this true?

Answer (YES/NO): NO